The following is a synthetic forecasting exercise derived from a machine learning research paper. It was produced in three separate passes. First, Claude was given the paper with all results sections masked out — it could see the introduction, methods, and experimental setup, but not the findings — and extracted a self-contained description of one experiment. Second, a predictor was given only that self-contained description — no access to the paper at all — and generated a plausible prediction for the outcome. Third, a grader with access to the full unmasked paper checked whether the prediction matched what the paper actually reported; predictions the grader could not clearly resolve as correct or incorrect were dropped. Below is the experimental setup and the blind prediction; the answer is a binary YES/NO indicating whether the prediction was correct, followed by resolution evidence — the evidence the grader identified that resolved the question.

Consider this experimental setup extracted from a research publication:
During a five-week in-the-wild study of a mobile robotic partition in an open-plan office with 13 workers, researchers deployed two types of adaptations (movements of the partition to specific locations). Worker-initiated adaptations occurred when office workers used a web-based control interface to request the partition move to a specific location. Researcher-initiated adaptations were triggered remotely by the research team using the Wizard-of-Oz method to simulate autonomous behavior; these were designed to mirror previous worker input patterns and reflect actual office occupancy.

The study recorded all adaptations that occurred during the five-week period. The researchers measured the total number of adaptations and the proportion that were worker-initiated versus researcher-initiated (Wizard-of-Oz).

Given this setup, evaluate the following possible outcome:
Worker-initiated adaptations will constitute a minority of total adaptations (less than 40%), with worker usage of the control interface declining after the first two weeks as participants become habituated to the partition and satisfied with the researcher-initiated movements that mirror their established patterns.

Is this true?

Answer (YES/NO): NO